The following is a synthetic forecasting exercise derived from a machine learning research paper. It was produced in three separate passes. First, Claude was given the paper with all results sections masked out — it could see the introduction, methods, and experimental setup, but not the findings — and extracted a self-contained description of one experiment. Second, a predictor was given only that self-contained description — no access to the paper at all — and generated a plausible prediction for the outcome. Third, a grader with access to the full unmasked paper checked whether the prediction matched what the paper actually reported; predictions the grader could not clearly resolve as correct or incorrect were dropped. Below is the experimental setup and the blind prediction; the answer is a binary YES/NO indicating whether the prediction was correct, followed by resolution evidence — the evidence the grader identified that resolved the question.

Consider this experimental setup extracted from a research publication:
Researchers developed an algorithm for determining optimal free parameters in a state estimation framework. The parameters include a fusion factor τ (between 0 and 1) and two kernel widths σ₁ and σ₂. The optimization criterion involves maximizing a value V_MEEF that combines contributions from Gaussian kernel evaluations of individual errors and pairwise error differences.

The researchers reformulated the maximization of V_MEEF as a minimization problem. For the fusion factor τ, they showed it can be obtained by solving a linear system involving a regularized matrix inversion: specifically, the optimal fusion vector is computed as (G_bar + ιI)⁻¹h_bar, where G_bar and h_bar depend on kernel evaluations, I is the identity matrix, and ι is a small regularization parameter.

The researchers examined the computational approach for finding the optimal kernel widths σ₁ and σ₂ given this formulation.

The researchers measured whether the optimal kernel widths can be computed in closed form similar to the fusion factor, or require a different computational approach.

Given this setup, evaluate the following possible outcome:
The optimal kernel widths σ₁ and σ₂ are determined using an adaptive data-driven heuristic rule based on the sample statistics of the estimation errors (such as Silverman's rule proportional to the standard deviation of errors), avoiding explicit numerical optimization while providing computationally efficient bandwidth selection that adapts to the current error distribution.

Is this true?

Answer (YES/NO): NO